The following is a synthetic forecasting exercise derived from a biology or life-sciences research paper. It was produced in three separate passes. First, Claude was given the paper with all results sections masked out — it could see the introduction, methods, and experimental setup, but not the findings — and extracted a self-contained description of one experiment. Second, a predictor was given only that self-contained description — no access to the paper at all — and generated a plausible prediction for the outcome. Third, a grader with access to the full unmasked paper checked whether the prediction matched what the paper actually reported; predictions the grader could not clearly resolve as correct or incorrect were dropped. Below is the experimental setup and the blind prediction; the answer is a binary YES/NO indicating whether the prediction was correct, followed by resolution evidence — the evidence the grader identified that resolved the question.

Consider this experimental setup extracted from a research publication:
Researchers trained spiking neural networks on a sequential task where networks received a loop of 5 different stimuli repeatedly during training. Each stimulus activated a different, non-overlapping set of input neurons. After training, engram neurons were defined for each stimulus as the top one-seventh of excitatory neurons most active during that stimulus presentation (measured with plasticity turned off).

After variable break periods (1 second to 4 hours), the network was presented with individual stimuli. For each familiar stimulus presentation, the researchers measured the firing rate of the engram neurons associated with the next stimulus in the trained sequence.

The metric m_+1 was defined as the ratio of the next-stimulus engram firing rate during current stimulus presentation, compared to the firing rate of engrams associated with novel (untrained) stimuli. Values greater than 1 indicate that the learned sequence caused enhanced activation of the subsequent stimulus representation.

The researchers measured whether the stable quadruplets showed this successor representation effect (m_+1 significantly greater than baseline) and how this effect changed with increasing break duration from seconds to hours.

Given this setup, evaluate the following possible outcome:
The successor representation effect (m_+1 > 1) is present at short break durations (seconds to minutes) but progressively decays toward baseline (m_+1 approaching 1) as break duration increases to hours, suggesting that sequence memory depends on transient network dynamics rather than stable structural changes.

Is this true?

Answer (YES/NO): YES